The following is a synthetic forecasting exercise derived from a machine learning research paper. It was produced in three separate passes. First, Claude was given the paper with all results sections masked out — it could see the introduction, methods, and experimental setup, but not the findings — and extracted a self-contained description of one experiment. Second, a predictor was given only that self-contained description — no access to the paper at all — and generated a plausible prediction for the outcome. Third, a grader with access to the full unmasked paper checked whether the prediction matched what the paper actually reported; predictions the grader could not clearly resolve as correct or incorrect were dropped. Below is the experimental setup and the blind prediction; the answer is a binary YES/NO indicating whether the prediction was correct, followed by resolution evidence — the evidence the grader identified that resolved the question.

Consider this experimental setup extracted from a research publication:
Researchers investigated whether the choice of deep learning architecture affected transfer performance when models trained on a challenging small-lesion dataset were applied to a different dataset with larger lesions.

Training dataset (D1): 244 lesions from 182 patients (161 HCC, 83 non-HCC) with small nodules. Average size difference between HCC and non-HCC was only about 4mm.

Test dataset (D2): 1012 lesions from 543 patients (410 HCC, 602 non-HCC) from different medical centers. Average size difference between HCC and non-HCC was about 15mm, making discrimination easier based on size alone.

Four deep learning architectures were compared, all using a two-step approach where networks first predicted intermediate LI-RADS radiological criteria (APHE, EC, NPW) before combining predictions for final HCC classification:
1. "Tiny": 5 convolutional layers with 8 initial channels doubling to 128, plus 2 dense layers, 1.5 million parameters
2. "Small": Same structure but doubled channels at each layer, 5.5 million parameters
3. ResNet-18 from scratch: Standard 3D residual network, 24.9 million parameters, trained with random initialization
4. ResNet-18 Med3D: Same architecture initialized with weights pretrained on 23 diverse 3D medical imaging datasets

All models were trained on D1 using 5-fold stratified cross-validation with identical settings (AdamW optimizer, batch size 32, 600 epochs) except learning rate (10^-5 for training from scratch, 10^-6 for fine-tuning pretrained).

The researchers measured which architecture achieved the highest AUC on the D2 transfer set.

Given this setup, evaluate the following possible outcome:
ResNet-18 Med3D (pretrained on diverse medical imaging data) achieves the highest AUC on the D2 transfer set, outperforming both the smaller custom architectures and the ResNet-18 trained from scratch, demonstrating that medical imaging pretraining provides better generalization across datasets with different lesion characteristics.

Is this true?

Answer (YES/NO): NO